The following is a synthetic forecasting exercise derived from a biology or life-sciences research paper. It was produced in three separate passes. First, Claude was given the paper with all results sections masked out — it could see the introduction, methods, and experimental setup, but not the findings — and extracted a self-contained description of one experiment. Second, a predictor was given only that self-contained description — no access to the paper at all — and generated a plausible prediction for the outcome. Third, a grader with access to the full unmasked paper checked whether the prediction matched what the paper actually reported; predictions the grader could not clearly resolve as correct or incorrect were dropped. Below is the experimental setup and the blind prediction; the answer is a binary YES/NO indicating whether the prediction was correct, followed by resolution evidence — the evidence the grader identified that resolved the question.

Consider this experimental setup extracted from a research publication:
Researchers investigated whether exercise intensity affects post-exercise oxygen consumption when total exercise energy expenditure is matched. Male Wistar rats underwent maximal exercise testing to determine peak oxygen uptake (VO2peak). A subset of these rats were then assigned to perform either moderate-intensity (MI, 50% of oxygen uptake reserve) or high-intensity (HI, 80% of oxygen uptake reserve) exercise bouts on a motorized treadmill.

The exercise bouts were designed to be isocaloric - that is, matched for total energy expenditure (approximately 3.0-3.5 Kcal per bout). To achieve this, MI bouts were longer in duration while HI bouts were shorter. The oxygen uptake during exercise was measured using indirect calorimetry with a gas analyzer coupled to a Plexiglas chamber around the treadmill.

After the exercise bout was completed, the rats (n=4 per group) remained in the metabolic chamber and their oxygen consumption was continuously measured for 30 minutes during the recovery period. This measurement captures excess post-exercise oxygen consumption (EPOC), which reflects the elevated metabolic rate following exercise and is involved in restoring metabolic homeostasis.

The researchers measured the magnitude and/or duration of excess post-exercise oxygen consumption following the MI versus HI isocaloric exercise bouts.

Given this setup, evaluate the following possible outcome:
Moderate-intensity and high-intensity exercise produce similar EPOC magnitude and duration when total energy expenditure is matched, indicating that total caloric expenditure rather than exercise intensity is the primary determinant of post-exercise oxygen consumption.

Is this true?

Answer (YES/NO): NO